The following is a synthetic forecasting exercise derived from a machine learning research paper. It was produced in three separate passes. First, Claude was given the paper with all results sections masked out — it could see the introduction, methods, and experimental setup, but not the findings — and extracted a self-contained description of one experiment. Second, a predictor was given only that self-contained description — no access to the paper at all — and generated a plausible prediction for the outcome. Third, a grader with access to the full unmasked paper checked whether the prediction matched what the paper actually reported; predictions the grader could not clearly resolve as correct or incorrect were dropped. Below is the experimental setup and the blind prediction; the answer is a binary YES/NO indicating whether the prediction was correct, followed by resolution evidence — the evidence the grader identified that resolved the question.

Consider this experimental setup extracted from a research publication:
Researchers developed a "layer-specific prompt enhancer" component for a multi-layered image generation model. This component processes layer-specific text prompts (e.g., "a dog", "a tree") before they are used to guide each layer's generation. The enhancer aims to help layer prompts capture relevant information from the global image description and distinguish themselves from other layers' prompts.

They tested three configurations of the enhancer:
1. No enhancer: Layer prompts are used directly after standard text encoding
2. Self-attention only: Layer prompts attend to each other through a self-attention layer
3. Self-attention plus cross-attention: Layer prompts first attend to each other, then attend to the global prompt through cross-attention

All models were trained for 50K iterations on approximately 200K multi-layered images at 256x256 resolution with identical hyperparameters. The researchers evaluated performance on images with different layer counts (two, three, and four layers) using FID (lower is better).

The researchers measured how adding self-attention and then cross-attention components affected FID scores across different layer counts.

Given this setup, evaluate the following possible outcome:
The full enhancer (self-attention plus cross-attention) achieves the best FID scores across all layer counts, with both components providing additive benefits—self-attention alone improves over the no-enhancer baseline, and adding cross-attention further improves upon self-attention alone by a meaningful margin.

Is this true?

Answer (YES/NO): NO